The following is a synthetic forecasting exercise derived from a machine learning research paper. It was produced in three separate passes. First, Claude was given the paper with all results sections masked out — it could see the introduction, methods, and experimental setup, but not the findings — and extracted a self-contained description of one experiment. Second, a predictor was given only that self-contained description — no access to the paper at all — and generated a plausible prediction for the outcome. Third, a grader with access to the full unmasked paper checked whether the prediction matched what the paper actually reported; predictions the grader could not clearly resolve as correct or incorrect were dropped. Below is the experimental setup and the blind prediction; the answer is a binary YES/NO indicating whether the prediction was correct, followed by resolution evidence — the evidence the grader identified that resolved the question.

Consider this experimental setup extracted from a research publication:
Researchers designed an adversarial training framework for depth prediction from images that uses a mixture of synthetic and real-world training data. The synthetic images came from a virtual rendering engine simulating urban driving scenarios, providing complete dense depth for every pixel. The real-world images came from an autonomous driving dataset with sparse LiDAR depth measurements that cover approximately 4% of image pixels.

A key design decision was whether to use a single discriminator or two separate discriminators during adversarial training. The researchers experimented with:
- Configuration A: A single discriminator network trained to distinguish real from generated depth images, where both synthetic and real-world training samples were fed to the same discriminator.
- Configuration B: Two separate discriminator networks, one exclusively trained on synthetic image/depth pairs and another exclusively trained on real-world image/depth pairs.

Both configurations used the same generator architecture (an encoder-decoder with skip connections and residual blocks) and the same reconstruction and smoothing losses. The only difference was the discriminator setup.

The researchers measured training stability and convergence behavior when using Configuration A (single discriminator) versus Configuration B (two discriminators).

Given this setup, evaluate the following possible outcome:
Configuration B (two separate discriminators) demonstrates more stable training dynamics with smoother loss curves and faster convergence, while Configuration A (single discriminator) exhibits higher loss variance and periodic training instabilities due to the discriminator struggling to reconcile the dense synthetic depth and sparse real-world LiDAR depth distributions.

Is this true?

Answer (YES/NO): NO